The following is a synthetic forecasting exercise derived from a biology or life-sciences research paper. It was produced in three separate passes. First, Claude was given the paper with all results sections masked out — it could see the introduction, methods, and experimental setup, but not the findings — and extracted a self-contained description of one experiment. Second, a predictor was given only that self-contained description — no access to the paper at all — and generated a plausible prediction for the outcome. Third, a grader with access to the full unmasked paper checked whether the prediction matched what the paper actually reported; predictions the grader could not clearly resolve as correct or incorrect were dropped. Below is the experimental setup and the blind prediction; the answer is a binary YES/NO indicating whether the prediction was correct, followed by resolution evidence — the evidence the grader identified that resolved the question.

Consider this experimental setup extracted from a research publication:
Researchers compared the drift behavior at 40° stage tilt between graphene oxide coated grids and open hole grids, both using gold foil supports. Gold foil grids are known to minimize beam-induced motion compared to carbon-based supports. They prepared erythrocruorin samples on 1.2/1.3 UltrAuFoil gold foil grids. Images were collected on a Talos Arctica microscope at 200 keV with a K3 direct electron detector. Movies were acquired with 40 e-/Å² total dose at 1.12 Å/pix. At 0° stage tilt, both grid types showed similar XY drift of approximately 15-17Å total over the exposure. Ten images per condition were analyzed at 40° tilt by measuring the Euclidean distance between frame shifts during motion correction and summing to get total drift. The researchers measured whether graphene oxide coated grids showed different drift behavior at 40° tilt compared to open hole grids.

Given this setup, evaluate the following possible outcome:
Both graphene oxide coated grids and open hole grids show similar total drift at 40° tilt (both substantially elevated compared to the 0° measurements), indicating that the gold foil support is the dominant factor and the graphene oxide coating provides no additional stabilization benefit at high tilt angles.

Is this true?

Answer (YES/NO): YES